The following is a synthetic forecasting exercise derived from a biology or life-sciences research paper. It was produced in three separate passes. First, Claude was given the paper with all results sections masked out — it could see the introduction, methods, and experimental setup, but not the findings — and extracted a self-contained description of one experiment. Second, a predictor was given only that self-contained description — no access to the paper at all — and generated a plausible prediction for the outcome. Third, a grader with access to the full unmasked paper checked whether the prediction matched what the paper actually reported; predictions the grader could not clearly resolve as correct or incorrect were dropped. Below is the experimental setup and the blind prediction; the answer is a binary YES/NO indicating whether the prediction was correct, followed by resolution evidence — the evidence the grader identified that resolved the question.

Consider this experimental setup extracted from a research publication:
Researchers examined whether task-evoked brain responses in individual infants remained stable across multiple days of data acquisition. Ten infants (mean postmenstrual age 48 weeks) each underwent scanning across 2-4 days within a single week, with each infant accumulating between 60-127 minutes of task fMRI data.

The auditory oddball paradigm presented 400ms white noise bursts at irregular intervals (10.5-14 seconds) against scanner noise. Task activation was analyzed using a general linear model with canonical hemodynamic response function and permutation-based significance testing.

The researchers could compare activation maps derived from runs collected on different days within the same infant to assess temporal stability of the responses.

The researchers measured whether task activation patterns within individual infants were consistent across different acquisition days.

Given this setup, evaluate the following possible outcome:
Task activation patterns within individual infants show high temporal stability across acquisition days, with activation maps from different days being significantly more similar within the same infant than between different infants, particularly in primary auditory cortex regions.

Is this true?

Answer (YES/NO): NO